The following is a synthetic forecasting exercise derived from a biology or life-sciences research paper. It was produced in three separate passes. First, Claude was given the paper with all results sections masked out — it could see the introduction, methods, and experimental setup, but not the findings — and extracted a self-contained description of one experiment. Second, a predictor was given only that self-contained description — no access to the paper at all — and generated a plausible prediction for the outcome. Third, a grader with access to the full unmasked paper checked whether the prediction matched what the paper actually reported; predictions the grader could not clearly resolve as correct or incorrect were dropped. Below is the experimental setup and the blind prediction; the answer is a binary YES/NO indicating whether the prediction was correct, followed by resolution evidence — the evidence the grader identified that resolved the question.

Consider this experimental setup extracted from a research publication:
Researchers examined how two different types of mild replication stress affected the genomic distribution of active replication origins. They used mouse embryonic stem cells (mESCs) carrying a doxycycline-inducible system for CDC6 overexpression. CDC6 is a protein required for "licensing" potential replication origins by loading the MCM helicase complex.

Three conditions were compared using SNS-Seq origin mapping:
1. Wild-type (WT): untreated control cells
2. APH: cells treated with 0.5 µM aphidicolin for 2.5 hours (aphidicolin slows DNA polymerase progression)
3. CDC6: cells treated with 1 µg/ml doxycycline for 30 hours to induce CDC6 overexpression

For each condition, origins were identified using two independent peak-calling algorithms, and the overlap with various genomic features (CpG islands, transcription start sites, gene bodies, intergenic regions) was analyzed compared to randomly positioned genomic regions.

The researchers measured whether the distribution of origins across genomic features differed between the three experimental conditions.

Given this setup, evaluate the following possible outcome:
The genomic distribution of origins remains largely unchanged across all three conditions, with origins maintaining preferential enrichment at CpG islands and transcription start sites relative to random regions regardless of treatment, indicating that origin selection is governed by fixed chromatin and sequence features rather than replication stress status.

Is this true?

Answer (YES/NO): YES